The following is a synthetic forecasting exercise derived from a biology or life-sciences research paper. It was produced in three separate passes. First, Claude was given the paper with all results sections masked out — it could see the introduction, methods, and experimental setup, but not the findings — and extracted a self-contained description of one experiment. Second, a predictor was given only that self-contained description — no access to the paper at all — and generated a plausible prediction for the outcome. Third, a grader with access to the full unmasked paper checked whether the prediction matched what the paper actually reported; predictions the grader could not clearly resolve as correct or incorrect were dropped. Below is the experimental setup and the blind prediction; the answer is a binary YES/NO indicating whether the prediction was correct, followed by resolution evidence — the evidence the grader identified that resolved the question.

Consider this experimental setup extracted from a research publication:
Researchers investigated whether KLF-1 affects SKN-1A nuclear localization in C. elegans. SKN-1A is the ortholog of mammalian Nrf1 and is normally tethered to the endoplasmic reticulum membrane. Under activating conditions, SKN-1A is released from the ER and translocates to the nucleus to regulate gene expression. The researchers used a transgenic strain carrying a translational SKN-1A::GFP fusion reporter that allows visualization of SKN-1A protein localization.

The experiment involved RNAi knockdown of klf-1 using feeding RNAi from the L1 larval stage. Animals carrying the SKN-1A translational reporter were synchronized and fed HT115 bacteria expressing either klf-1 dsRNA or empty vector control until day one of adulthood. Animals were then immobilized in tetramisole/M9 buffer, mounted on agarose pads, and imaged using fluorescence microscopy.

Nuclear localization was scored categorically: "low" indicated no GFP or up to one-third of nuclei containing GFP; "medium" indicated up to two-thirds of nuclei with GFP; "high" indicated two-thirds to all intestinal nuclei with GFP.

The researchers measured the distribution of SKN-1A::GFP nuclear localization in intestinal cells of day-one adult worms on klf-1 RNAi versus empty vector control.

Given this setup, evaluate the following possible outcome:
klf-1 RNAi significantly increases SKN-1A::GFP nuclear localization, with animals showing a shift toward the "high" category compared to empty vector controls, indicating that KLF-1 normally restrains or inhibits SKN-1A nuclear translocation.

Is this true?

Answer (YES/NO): NO